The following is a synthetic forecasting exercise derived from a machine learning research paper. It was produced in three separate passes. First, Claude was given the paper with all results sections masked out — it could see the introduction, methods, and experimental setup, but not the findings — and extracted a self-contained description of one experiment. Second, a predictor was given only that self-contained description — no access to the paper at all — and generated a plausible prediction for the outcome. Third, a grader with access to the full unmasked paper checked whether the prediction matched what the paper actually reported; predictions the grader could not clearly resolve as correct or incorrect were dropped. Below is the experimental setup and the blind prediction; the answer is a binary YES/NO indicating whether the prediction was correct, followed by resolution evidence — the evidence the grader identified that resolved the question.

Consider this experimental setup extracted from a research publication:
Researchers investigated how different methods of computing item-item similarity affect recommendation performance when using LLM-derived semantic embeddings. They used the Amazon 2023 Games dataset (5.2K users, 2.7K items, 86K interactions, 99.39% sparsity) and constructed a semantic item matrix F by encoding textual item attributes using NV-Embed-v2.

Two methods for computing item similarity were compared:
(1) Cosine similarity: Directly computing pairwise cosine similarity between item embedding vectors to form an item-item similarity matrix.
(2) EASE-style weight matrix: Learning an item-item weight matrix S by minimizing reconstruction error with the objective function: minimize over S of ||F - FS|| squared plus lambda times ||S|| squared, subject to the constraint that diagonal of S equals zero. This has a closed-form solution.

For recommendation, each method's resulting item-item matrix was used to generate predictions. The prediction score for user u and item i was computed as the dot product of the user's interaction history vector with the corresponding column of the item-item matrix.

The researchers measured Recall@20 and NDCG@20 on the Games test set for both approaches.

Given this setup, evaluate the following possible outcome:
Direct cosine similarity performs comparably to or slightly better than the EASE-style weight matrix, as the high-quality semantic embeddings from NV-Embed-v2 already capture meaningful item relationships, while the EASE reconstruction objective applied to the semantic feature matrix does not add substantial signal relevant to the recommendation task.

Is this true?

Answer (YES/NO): NO